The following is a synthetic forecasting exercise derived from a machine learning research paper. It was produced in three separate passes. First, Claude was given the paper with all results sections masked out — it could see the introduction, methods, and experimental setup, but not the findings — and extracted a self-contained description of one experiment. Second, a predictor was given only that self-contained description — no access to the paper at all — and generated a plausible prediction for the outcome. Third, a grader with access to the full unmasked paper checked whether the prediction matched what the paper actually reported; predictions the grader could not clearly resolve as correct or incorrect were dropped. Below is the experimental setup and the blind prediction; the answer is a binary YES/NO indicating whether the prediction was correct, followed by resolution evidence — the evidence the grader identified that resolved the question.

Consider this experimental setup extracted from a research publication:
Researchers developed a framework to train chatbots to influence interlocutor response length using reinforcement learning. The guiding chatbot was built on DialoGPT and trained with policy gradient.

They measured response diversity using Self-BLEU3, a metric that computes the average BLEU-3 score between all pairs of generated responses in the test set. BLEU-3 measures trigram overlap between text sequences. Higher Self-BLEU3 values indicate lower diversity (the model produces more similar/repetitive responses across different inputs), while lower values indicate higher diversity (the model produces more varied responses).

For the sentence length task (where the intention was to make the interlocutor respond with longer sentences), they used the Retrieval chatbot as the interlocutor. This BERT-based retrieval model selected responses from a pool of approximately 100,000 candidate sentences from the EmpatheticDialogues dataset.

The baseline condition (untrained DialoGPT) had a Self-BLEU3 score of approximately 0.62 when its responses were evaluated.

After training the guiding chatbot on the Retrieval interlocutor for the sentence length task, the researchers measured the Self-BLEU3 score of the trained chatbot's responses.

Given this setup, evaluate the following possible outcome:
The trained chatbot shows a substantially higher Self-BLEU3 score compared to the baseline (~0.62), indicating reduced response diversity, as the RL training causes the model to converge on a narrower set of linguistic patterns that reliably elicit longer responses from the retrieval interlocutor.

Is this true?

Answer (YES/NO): YES